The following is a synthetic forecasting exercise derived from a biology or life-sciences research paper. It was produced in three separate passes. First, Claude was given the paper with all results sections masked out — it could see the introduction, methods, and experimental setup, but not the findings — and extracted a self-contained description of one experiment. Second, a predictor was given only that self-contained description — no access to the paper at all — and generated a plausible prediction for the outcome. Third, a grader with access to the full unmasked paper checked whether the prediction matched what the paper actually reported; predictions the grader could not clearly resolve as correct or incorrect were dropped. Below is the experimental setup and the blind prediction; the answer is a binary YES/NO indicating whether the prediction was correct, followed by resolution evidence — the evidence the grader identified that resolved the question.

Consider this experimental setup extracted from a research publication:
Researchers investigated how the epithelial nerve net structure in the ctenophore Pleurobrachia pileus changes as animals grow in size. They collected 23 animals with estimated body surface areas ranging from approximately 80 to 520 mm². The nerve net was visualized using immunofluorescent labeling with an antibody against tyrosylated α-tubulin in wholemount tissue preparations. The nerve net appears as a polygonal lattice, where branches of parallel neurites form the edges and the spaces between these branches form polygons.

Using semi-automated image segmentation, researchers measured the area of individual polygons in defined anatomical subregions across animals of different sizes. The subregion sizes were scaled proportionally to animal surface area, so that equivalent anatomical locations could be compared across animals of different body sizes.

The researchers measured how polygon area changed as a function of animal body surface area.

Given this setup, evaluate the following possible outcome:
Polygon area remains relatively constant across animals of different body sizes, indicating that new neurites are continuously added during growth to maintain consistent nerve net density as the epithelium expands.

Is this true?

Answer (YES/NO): YES